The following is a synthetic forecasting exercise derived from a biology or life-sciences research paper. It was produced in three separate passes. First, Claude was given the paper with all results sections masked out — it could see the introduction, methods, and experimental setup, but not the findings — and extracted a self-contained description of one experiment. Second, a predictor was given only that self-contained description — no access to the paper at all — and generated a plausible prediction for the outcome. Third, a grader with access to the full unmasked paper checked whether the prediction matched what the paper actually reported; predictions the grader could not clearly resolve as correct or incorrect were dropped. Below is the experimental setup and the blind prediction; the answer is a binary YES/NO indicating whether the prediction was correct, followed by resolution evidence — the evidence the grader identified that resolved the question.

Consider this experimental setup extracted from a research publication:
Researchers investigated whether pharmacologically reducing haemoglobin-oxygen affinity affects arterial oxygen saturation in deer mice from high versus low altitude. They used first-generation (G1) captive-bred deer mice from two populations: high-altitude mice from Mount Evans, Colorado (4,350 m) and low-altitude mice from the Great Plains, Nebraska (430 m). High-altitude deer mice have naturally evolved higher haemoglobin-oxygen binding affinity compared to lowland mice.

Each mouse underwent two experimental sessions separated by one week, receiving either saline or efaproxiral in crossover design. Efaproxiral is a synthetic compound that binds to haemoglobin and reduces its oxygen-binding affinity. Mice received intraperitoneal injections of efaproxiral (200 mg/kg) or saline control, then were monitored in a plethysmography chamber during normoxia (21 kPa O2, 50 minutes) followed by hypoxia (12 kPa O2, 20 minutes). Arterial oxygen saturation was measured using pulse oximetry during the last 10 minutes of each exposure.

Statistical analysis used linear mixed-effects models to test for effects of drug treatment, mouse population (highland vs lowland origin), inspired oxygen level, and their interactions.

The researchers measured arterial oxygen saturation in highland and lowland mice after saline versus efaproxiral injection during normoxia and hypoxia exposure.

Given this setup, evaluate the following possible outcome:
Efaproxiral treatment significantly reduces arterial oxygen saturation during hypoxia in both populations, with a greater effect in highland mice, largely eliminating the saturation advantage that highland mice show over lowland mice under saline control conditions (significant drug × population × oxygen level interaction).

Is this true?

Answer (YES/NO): NO